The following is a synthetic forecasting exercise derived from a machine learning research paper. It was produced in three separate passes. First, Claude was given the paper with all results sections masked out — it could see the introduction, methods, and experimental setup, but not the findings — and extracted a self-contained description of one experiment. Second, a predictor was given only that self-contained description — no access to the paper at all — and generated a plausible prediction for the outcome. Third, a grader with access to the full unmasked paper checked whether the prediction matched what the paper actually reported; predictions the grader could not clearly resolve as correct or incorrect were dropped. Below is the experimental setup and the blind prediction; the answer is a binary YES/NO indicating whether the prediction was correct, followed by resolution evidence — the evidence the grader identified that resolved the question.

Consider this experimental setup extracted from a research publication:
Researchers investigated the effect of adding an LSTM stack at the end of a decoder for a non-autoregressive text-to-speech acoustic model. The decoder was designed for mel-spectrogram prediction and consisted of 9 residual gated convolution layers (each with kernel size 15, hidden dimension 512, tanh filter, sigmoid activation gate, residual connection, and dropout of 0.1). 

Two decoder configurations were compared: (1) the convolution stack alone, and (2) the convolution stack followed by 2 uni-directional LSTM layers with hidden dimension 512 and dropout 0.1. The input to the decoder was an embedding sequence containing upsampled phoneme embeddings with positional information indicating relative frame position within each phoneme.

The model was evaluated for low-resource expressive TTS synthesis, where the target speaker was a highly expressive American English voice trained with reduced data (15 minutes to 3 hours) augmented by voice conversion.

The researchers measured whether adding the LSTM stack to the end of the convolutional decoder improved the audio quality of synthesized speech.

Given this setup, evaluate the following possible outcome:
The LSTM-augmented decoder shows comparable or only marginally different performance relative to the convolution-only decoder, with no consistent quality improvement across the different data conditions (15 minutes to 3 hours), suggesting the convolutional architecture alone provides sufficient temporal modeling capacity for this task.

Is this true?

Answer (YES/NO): NO